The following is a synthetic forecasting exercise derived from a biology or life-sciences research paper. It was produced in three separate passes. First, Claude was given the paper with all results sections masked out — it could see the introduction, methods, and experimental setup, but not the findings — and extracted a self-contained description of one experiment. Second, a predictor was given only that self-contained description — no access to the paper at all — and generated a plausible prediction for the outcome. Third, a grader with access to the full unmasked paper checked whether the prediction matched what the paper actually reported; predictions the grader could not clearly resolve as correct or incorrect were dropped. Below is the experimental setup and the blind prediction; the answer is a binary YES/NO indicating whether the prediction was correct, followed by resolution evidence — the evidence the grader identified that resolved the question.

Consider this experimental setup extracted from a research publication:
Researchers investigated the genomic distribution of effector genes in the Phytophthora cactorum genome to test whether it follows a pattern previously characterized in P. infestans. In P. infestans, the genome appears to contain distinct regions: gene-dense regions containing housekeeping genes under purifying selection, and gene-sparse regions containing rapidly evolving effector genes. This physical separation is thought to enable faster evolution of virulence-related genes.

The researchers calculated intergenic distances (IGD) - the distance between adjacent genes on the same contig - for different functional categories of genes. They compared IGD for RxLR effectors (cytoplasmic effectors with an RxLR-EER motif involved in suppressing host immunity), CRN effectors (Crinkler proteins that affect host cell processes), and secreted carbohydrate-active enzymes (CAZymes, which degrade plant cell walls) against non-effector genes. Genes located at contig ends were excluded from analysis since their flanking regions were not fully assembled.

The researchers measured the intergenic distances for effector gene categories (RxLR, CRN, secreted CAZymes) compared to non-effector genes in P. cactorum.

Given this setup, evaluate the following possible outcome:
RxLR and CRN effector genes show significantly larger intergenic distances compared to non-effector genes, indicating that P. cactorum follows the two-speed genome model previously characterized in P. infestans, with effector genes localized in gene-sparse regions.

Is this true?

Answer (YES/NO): YES